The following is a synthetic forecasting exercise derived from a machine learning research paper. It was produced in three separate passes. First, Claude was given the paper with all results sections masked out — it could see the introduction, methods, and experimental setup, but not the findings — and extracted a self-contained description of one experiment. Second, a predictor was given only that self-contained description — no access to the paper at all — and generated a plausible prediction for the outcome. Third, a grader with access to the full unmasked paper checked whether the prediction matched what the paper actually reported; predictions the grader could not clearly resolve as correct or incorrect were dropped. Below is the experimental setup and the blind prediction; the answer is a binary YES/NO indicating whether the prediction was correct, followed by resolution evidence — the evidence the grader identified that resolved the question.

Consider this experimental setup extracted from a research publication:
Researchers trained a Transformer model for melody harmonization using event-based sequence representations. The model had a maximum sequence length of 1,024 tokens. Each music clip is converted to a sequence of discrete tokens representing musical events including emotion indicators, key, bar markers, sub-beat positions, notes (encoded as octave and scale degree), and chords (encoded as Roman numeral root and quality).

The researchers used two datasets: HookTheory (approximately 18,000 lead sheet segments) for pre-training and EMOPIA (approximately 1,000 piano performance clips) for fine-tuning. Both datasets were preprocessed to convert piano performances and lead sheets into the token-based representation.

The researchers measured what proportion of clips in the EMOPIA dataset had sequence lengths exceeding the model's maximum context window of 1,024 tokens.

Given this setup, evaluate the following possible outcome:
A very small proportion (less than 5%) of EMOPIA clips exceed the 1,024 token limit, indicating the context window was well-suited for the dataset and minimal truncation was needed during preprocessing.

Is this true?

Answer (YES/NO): NO